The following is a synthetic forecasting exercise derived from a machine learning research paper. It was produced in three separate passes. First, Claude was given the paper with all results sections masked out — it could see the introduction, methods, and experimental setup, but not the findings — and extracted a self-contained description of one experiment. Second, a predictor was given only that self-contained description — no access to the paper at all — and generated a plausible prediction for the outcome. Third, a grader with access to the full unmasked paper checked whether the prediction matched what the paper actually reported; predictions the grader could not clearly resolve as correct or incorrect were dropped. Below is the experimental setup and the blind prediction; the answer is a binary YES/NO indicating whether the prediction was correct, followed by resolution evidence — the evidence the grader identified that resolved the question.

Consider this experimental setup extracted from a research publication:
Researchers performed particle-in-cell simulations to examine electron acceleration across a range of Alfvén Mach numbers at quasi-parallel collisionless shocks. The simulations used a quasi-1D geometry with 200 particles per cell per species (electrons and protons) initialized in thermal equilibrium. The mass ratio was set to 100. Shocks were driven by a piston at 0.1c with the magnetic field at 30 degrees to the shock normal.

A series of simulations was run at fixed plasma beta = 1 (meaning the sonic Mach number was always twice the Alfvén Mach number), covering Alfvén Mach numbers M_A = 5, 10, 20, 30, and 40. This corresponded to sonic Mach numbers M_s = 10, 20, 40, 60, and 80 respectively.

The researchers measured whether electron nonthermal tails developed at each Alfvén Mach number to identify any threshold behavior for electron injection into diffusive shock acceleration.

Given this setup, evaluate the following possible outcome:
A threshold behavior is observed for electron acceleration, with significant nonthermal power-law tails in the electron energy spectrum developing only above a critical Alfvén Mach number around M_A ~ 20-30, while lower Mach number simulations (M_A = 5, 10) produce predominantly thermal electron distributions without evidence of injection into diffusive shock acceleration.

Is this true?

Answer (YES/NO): NO